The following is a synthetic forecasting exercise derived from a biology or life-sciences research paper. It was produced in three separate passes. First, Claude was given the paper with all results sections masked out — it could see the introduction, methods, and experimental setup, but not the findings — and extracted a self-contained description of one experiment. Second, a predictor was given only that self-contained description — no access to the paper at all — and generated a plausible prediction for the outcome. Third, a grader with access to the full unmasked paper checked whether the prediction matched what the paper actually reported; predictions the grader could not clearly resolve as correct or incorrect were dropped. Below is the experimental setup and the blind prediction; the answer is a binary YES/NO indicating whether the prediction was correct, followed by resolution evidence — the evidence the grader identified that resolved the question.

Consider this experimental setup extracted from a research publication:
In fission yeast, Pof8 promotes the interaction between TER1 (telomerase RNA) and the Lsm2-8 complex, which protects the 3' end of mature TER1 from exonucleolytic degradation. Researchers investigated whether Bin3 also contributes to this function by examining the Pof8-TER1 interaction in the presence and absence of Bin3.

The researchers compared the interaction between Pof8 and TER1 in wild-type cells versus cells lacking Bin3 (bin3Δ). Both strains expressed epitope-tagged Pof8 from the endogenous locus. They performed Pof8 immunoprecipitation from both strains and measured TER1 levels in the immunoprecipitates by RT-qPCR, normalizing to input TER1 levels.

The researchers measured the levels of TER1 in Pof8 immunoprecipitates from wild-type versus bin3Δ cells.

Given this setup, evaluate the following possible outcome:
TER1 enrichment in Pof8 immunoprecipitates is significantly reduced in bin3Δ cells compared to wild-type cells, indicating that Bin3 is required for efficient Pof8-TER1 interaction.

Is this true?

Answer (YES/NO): YES